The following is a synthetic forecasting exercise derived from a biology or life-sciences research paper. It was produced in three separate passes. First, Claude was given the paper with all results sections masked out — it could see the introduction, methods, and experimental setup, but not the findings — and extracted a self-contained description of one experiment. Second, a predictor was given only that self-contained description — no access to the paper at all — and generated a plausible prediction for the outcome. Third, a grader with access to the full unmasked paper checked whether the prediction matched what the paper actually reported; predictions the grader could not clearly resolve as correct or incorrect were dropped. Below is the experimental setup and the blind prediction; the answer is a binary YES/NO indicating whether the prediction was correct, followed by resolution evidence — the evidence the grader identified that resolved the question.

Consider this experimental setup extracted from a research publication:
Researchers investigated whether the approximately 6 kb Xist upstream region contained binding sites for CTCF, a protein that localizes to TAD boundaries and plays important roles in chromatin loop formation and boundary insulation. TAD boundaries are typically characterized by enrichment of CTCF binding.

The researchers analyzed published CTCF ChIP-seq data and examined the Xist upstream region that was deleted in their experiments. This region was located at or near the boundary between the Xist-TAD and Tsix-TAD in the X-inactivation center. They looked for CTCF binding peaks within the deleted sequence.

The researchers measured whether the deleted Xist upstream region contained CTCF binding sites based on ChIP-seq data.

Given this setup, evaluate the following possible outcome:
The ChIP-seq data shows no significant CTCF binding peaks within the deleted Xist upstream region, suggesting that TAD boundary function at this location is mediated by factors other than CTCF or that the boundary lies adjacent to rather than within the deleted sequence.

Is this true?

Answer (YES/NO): YES